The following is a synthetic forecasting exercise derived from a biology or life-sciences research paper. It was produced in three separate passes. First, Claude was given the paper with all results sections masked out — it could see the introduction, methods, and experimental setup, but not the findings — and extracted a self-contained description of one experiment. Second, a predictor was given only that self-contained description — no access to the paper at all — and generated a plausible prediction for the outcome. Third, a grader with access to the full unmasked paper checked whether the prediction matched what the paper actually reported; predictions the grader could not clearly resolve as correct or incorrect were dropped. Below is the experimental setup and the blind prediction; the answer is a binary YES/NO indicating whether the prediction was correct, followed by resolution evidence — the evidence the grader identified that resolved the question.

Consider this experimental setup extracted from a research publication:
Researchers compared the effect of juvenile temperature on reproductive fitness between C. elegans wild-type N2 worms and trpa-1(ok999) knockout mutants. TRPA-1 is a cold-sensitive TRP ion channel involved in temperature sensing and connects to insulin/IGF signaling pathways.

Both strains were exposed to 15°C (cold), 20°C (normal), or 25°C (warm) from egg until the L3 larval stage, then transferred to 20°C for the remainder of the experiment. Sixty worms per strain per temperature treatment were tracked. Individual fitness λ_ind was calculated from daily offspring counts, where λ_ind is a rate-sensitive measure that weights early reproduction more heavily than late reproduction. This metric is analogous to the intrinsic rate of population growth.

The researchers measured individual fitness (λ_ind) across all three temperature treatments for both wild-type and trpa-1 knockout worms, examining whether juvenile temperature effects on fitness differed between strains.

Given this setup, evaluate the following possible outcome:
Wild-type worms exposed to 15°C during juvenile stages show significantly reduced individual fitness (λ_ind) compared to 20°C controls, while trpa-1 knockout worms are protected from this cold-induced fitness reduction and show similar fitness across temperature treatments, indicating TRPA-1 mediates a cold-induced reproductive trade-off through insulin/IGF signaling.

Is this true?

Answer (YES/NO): NO